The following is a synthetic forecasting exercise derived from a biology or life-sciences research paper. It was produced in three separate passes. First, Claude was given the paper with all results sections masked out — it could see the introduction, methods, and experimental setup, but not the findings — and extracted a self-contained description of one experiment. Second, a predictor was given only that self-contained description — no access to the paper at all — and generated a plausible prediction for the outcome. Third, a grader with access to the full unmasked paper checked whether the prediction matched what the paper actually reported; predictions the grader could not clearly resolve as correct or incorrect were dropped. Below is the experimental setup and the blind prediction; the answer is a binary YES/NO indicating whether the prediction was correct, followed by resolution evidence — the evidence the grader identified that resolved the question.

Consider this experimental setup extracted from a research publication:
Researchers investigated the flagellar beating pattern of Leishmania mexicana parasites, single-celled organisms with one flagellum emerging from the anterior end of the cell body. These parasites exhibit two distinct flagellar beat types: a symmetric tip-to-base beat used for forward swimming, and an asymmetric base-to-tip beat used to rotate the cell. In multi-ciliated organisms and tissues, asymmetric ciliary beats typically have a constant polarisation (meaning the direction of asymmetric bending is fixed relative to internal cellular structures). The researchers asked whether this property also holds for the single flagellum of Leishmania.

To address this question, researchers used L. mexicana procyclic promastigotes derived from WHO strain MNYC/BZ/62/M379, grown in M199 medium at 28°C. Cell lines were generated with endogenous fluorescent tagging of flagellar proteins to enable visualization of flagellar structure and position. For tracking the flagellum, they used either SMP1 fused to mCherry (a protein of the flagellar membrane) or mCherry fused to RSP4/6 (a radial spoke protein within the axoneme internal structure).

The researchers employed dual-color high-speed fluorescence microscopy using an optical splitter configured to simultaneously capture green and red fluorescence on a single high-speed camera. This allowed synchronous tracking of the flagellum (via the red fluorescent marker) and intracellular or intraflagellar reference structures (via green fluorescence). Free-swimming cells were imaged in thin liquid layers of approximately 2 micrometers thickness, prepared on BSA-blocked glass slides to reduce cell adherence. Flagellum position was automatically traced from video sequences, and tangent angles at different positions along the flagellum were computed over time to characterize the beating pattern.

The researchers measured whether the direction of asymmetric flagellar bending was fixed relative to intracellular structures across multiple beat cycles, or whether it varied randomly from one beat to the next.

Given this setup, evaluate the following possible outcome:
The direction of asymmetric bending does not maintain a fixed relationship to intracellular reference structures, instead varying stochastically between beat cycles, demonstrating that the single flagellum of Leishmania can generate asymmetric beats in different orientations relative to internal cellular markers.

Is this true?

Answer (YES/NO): NO